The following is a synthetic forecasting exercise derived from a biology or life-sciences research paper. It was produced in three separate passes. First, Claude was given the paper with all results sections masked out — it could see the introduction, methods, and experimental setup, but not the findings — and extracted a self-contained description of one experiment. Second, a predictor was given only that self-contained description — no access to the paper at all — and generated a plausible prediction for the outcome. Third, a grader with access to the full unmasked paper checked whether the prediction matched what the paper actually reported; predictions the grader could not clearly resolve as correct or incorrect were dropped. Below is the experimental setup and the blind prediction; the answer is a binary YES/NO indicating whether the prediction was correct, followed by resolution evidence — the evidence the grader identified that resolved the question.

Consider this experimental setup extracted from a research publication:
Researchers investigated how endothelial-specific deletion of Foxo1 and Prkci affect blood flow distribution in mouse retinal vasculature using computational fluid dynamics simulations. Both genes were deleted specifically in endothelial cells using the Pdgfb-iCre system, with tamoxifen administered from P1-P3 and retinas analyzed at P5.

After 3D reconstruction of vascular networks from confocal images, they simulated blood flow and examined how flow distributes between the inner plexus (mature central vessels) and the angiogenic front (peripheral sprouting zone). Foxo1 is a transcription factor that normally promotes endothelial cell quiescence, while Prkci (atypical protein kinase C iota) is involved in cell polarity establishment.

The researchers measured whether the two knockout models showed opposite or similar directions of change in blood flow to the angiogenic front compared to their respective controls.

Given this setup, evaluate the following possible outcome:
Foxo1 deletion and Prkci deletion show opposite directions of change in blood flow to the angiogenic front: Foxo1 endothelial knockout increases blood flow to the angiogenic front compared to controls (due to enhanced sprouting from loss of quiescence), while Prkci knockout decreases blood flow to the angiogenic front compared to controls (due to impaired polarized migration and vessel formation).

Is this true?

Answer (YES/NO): NO